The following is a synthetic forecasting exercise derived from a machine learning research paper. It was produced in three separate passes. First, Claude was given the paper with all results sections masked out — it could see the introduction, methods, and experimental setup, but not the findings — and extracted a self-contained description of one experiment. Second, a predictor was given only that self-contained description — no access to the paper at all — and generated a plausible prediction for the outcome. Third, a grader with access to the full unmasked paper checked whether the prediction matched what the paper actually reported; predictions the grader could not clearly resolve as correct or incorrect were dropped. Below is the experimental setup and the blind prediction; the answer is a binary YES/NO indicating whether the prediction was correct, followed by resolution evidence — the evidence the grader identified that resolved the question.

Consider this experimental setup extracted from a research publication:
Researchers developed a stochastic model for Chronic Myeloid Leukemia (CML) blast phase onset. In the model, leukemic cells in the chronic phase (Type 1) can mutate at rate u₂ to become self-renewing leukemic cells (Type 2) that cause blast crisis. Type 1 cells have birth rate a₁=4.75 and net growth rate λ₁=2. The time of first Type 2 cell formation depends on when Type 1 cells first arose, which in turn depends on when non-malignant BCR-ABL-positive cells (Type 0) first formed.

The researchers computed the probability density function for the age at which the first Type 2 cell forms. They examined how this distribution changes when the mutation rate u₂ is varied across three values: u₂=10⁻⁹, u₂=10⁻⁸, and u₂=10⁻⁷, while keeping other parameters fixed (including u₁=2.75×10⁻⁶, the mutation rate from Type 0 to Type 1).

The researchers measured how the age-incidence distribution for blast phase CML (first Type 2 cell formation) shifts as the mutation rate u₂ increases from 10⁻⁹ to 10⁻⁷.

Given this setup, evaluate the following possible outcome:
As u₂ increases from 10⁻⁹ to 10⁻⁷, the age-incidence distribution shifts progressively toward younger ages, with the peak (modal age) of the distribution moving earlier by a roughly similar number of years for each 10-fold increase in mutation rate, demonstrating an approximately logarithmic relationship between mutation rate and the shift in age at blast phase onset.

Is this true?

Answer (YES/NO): NO